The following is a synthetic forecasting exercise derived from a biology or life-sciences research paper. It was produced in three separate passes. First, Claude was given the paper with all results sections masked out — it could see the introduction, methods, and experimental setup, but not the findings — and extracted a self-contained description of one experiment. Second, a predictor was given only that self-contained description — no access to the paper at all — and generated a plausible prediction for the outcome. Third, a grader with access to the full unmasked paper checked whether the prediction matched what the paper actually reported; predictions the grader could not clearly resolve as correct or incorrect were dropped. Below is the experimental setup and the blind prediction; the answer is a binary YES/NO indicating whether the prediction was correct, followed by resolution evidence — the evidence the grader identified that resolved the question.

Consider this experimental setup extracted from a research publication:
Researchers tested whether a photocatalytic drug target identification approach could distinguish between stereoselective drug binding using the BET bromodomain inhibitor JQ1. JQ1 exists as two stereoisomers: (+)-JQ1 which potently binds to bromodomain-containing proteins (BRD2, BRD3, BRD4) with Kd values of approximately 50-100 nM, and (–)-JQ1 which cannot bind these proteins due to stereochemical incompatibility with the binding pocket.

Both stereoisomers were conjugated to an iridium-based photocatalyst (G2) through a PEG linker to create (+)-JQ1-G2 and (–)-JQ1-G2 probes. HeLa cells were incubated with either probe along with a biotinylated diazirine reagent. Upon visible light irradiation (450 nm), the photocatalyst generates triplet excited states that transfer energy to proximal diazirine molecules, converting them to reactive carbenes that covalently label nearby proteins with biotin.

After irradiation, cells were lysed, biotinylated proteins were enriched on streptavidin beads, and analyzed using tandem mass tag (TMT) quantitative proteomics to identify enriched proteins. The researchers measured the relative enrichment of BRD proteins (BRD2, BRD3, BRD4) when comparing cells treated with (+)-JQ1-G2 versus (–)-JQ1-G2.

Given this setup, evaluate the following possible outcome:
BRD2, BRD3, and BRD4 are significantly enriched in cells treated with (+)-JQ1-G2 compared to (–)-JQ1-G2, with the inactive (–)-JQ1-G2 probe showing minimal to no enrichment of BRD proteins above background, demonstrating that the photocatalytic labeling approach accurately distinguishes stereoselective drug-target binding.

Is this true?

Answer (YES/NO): YES